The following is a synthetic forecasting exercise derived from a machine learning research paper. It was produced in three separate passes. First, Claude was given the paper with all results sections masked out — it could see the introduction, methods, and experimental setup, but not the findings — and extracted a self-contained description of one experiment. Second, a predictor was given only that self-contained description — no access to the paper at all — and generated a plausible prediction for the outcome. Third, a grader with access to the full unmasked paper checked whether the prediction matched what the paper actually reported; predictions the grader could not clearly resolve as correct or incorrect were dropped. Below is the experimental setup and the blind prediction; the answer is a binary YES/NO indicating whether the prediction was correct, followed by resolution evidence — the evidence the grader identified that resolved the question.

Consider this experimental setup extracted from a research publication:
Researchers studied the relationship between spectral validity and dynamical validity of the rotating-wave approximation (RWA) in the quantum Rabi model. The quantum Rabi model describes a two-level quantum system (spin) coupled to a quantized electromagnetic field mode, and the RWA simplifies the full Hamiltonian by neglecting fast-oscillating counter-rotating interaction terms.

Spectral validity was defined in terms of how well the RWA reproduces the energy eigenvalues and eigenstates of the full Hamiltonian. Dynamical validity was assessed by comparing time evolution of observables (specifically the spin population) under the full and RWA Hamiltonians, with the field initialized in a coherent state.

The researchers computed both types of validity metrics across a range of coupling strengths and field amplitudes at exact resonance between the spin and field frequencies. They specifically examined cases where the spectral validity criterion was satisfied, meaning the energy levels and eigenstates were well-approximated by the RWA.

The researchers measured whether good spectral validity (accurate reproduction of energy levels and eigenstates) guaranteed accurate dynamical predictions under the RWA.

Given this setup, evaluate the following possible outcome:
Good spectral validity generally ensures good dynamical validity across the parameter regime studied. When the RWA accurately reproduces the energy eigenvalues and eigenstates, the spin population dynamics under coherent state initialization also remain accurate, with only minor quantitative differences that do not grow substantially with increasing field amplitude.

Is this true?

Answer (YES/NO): NO